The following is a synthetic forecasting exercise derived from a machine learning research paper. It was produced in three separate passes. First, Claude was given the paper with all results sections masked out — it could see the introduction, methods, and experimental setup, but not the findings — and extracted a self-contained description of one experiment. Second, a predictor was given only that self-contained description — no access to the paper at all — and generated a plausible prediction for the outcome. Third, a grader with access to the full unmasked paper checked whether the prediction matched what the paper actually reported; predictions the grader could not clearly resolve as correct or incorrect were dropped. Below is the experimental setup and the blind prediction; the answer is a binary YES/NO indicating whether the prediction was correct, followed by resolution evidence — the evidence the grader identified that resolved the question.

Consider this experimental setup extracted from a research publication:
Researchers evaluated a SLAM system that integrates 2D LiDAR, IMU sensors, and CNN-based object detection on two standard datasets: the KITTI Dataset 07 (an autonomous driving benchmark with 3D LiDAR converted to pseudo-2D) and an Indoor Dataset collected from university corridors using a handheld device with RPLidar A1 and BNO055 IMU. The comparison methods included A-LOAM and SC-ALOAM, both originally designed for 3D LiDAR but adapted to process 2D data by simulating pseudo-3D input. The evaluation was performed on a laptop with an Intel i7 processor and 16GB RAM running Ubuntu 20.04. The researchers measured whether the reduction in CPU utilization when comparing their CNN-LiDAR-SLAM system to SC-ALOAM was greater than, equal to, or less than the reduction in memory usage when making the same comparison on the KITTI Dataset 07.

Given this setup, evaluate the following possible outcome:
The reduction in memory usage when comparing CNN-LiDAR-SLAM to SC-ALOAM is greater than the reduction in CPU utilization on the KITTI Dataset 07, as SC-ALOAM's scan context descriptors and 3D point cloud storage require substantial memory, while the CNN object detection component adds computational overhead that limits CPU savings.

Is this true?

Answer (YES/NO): NO